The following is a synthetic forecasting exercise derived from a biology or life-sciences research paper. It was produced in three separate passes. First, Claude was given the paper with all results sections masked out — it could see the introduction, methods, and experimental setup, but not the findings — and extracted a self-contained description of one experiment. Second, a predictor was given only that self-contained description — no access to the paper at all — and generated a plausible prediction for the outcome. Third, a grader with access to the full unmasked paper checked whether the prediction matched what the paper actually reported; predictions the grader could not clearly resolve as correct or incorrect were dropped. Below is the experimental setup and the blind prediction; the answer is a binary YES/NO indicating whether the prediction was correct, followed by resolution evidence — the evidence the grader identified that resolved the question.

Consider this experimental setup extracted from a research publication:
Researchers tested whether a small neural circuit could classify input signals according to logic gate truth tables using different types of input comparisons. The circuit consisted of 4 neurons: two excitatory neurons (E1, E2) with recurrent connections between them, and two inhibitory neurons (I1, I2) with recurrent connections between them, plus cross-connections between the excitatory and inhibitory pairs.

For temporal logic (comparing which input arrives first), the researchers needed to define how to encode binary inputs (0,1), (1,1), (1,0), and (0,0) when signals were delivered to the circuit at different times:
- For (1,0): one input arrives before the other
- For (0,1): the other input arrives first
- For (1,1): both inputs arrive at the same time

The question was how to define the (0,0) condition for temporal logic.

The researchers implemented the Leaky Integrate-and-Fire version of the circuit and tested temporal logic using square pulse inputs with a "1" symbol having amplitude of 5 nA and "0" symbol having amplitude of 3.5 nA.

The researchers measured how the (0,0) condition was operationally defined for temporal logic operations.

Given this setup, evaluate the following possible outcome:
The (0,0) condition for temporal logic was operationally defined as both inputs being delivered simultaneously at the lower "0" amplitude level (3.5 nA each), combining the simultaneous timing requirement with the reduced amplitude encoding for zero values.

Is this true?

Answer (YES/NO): NO